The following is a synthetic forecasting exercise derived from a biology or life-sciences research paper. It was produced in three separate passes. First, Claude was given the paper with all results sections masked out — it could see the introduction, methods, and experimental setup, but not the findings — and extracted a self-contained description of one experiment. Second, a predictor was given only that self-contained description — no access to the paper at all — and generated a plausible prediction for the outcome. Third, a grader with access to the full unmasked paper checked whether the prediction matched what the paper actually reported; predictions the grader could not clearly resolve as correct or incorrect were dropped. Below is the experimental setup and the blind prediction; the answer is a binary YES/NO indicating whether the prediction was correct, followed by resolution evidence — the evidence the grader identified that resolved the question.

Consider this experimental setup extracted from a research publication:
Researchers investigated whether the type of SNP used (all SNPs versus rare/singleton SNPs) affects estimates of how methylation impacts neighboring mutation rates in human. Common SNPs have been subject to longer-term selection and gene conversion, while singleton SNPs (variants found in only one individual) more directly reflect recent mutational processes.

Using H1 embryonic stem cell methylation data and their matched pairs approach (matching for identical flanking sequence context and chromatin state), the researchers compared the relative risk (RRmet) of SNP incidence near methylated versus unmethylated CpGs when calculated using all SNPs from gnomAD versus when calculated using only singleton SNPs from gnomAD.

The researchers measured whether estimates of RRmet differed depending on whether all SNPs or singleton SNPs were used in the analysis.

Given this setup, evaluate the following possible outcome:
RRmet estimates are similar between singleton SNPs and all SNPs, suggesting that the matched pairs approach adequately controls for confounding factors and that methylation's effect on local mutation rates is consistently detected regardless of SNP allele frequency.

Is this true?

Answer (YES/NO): YES